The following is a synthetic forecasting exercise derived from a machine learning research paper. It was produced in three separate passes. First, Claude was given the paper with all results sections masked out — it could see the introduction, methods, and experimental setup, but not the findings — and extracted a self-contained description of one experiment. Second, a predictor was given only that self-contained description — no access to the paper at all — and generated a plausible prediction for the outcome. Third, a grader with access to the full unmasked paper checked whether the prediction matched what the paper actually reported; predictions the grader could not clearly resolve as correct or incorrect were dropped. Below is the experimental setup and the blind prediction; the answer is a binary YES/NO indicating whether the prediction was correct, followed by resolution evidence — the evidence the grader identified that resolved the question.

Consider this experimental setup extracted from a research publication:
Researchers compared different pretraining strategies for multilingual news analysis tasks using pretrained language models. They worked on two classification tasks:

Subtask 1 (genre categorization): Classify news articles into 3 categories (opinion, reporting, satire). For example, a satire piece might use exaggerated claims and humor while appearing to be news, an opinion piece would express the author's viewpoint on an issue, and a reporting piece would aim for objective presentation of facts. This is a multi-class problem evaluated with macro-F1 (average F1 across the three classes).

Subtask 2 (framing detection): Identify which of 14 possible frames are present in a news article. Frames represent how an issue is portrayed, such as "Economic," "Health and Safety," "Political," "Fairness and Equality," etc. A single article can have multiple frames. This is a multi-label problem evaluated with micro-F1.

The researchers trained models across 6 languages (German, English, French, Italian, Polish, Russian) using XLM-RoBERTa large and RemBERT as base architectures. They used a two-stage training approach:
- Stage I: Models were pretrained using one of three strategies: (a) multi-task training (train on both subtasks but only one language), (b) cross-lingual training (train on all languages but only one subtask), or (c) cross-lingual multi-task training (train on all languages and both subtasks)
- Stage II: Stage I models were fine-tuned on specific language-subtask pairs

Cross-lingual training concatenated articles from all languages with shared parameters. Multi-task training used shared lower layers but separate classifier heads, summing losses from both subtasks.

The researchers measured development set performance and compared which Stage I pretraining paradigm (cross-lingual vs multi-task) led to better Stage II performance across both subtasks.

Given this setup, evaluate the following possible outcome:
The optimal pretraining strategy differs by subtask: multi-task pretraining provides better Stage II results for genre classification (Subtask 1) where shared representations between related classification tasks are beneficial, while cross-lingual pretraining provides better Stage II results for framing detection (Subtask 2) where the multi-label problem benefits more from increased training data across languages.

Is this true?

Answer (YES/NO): NO